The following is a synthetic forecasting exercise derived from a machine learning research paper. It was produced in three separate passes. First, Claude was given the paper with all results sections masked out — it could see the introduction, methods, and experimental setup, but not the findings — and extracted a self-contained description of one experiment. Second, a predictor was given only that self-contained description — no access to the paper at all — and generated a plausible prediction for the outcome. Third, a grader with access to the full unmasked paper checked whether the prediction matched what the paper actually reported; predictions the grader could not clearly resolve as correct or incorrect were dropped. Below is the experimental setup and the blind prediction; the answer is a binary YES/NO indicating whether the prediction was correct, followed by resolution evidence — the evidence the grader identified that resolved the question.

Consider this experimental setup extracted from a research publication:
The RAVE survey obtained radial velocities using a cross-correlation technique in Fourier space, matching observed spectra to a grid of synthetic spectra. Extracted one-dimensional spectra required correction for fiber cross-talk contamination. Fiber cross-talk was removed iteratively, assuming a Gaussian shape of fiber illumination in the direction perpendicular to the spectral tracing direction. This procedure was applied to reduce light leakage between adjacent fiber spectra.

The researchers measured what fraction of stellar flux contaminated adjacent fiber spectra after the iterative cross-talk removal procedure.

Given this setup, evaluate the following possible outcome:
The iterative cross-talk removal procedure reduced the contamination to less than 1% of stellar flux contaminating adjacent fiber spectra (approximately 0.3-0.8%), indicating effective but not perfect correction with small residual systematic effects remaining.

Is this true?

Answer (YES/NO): NO